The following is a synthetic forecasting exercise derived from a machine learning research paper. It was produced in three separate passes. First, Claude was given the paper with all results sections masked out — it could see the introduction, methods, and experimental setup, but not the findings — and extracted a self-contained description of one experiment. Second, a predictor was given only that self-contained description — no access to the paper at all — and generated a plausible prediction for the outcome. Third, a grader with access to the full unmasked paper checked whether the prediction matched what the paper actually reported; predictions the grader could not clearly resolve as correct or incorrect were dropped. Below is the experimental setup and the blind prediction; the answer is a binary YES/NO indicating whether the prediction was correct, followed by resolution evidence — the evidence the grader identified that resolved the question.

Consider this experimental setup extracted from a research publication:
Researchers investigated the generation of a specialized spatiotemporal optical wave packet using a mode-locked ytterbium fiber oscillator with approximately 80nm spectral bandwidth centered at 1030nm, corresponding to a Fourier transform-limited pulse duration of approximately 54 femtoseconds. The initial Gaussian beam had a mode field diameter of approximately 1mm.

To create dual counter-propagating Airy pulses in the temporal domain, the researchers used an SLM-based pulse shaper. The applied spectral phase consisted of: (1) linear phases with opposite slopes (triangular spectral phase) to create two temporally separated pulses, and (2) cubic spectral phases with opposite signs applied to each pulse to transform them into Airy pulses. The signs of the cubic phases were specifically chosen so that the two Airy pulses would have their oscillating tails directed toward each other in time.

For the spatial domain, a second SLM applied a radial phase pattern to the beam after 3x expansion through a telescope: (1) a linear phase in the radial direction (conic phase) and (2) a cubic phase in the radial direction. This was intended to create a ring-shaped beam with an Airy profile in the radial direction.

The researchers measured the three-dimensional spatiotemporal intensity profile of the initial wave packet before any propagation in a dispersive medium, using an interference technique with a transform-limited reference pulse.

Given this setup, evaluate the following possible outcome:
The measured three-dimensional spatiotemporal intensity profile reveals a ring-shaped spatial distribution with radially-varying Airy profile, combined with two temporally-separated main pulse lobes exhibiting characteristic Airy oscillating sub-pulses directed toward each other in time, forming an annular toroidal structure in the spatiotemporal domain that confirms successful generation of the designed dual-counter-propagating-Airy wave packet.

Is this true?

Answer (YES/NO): YES